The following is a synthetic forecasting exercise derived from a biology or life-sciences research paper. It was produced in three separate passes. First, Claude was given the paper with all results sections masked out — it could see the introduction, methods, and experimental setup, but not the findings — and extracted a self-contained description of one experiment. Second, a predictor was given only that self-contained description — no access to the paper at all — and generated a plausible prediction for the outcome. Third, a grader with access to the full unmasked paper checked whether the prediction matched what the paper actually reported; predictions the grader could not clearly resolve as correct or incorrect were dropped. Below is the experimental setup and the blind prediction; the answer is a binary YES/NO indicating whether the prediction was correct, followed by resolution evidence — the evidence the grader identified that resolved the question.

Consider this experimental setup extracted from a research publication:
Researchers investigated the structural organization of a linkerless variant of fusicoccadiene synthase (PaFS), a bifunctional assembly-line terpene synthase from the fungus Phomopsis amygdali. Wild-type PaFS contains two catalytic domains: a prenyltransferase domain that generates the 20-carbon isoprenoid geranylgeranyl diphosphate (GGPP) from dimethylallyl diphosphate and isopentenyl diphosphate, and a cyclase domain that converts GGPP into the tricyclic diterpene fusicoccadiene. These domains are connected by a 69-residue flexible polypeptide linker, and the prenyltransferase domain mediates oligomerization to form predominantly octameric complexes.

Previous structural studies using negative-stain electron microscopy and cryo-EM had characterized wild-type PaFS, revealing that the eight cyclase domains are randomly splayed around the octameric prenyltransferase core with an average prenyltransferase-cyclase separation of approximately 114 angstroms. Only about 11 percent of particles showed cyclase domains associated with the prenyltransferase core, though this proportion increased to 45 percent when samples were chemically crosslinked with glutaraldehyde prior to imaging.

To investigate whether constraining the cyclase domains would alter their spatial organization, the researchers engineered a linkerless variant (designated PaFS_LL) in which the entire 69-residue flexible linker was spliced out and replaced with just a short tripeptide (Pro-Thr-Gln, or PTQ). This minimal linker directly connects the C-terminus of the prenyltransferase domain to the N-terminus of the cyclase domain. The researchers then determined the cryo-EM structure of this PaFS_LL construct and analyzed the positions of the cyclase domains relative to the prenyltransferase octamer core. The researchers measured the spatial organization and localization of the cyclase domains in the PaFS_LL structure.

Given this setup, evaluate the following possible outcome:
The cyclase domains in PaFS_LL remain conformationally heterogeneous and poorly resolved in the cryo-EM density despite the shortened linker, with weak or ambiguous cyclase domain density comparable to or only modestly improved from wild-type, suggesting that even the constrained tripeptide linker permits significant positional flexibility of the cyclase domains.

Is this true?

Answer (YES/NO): NO